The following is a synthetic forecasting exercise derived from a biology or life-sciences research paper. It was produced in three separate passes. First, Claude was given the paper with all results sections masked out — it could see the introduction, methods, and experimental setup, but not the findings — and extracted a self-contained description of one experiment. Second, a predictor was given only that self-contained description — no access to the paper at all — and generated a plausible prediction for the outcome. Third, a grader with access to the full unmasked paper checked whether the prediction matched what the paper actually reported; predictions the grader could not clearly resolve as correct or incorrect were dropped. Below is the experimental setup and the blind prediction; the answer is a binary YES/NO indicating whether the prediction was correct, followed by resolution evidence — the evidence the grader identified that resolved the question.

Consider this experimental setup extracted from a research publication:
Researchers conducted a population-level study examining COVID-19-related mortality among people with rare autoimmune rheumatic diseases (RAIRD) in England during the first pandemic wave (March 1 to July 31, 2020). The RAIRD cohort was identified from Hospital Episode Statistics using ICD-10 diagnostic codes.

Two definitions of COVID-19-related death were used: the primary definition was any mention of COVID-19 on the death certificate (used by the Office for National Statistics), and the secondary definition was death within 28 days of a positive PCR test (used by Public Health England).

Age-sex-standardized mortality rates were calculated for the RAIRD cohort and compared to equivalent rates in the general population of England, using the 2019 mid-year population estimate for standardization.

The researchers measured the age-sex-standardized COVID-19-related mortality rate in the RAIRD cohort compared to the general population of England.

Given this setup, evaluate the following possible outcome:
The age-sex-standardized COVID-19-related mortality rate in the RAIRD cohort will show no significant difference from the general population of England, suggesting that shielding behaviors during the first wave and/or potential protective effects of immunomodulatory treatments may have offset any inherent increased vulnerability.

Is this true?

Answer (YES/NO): NO